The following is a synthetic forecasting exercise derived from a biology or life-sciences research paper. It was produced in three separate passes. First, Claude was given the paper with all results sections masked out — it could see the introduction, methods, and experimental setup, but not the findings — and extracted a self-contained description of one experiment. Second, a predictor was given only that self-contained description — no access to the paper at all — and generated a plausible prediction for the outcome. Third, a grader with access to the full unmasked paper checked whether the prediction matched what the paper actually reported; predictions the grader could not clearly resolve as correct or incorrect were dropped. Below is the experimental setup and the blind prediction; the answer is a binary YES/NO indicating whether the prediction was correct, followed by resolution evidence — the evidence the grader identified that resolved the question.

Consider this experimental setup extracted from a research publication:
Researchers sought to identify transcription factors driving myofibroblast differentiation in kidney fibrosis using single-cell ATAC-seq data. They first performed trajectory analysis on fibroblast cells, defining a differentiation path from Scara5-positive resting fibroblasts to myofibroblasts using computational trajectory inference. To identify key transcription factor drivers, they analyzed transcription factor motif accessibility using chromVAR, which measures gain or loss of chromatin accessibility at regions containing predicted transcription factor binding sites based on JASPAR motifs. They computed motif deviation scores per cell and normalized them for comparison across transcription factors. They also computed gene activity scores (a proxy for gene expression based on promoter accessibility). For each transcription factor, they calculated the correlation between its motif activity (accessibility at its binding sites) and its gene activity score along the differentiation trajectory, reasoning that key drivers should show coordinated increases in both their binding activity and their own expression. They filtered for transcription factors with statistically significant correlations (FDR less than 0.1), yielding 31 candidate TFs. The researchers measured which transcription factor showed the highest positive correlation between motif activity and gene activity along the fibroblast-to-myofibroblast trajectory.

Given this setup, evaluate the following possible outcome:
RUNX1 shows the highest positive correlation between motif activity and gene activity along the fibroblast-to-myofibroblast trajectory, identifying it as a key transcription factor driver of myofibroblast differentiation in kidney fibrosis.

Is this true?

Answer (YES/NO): YES